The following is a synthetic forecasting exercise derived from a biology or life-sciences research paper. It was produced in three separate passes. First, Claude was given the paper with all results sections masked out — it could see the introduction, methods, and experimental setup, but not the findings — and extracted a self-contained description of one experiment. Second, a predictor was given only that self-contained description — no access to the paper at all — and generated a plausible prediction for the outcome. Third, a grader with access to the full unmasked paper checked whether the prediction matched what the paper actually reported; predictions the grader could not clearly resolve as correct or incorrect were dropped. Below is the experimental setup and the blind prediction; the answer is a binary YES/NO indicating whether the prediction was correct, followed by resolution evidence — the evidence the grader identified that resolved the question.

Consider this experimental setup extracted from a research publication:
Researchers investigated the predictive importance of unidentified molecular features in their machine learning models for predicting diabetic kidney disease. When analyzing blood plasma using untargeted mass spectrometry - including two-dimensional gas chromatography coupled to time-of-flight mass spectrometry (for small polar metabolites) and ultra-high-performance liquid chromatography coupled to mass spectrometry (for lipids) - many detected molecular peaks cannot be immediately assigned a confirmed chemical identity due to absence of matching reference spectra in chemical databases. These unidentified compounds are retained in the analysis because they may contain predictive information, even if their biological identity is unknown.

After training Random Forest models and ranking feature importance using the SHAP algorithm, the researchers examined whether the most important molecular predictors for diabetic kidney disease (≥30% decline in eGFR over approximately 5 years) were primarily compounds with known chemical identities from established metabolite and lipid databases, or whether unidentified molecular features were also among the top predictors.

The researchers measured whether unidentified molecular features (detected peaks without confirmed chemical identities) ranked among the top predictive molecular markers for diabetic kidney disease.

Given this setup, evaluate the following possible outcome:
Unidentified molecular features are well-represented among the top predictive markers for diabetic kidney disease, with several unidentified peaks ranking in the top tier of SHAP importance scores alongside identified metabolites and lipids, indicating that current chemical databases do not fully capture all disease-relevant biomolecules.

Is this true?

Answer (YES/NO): NO